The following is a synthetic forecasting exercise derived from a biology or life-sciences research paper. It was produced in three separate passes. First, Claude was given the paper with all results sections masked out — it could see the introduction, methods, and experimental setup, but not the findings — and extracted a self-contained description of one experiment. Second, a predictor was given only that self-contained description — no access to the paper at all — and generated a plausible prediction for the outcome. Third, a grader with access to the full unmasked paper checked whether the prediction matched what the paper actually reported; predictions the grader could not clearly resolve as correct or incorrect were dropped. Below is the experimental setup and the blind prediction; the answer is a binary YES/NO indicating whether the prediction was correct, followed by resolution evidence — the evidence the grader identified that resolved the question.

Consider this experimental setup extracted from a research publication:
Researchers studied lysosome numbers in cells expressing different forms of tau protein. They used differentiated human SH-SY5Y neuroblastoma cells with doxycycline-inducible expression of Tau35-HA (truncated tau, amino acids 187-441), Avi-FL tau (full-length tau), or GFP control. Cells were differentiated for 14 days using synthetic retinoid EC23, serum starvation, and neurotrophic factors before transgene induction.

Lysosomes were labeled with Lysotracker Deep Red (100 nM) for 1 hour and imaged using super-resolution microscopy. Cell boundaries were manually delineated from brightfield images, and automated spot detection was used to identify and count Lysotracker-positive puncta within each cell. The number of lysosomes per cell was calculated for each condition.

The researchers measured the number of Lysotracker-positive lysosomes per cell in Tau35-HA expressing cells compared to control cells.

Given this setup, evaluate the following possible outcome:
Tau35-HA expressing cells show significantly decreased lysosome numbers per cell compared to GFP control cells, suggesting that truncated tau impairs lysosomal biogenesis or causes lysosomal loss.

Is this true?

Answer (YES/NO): NO